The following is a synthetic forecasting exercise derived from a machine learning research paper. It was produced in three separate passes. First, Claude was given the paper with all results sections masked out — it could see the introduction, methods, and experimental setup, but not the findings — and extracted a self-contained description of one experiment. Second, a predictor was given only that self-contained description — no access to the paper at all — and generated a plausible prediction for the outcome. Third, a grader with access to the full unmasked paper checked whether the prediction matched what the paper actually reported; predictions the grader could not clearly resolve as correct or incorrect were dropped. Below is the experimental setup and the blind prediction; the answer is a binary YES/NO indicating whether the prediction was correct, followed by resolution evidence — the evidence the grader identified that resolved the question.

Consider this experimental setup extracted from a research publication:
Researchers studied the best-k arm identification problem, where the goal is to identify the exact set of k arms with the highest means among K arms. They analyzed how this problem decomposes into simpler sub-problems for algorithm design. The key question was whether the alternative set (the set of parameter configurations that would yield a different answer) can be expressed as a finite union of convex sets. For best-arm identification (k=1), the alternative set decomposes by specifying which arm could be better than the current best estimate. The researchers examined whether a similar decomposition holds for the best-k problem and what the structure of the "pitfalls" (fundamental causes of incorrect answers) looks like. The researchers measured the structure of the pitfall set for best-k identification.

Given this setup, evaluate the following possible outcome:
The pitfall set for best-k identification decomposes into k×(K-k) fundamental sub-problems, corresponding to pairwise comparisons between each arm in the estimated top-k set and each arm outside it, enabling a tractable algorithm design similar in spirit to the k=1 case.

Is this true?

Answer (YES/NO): YES